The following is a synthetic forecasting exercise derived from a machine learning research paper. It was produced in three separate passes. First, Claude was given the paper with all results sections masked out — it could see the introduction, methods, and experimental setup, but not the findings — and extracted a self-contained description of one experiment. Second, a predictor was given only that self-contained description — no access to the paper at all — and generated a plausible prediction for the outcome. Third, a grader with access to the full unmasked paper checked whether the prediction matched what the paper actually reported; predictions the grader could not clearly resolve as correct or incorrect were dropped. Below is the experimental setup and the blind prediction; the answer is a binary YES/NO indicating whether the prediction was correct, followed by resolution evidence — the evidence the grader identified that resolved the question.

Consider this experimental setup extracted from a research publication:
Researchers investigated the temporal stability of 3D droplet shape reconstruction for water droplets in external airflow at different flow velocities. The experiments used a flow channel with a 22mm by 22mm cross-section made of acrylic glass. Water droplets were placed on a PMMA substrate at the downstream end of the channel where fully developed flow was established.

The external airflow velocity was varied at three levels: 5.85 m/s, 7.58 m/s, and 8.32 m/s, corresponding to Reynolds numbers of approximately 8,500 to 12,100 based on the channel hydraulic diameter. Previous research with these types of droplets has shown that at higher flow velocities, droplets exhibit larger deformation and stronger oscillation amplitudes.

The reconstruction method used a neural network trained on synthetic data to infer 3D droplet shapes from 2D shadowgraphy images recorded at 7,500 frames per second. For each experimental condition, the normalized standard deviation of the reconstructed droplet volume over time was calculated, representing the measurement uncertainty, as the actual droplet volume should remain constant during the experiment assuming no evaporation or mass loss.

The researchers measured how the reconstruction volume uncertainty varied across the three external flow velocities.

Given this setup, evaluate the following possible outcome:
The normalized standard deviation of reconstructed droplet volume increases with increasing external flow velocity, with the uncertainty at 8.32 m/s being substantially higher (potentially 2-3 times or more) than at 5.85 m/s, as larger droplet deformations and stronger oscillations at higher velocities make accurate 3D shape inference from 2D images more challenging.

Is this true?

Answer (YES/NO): NO